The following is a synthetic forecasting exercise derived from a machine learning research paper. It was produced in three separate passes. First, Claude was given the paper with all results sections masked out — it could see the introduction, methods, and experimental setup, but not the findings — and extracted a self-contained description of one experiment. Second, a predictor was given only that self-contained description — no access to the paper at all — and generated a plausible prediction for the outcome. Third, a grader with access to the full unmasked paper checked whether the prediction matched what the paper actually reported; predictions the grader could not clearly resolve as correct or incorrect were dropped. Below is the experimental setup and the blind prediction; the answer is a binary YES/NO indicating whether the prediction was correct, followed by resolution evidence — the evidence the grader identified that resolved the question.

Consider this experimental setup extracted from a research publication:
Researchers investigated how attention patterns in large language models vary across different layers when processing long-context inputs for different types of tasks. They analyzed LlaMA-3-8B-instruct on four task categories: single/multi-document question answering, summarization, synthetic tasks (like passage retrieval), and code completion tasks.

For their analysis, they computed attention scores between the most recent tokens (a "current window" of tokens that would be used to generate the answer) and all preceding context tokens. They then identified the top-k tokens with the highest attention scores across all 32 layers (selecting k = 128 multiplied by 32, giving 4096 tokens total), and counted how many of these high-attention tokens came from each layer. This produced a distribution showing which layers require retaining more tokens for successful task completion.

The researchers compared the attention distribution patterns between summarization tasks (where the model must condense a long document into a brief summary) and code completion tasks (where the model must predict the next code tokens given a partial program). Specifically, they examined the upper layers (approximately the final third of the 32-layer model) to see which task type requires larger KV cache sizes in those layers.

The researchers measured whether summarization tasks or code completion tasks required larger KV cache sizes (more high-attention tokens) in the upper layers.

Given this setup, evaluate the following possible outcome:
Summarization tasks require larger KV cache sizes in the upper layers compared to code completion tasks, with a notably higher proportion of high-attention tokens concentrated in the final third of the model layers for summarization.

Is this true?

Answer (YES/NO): NO